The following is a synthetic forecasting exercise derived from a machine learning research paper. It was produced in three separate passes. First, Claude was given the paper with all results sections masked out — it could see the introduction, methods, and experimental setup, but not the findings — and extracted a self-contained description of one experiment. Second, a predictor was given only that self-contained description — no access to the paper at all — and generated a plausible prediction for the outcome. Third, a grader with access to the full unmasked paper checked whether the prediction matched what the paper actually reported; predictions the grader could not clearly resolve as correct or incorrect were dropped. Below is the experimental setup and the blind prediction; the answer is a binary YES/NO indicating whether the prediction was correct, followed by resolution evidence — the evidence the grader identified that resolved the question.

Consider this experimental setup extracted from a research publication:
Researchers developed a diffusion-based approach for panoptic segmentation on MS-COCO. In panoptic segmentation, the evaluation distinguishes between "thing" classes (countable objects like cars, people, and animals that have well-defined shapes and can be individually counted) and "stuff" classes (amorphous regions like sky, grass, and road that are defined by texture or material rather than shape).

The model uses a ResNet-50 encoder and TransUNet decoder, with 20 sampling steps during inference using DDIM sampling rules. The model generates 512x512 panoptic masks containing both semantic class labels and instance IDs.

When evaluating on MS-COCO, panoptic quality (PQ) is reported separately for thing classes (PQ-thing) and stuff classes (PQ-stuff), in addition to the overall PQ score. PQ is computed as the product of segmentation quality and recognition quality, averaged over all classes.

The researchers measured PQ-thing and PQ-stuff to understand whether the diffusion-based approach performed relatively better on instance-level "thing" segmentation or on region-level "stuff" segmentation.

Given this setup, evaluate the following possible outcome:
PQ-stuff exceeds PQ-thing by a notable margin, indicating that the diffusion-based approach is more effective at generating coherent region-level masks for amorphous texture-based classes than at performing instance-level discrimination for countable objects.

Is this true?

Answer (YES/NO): NO